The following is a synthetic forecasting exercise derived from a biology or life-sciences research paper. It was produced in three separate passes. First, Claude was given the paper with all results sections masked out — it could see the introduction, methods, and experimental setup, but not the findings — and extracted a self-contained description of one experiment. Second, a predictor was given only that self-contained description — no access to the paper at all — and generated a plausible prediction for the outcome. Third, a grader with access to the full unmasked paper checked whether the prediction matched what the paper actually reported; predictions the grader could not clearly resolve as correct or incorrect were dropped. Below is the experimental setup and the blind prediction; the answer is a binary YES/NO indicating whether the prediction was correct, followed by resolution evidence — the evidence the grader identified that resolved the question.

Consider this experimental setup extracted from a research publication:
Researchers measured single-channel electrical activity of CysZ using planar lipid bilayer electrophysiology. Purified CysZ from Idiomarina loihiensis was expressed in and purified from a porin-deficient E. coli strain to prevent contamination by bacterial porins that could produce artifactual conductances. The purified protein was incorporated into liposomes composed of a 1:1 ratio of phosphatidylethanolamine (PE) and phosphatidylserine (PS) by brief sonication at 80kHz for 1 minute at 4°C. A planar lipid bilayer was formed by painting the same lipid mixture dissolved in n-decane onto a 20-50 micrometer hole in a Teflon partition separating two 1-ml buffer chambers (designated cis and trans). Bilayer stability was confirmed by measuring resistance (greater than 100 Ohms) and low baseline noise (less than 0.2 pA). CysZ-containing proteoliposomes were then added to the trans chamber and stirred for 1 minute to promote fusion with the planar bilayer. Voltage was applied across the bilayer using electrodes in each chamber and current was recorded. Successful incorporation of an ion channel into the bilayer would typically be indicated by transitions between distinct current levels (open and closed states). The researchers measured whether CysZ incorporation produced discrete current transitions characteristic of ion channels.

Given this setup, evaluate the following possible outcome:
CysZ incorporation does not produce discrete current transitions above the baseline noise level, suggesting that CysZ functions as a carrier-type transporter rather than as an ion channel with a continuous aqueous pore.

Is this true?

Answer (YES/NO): NO